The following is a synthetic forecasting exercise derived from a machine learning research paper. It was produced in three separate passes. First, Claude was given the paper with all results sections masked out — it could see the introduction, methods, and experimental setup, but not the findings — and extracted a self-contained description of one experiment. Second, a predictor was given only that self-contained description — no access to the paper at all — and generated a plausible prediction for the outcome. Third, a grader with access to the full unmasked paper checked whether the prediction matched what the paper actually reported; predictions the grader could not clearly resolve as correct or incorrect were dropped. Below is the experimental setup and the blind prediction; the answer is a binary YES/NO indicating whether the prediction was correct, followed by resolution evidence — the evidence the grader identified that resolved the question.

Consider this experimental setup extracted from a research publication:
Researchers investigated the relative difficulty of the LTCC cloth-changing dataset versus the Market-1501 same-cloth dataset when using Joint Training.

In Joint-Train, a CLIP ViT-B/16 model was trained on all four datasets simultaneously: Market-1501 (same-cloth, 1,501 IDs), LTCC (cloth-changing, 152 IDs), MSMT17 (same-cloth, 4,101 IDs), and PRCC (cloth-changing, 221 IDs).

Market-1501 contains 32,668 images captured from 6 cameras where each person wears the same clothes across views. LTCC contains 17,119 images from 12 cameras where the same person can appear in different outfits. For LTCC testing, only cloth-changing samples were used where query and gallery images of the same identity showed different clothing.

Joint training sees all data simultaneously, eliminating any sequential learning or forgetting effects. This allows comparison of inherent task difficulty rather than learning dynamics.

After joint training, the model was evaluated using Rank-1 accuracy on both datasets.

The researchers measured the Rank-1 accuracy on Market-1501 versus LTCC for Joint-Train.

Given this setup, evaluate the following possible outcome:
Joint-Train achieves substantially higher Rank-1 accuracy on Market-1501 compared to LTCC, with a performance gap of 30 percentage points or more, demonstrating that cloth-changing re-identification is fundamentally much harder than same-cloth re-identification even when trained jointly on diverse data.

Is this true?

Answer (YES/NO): YES